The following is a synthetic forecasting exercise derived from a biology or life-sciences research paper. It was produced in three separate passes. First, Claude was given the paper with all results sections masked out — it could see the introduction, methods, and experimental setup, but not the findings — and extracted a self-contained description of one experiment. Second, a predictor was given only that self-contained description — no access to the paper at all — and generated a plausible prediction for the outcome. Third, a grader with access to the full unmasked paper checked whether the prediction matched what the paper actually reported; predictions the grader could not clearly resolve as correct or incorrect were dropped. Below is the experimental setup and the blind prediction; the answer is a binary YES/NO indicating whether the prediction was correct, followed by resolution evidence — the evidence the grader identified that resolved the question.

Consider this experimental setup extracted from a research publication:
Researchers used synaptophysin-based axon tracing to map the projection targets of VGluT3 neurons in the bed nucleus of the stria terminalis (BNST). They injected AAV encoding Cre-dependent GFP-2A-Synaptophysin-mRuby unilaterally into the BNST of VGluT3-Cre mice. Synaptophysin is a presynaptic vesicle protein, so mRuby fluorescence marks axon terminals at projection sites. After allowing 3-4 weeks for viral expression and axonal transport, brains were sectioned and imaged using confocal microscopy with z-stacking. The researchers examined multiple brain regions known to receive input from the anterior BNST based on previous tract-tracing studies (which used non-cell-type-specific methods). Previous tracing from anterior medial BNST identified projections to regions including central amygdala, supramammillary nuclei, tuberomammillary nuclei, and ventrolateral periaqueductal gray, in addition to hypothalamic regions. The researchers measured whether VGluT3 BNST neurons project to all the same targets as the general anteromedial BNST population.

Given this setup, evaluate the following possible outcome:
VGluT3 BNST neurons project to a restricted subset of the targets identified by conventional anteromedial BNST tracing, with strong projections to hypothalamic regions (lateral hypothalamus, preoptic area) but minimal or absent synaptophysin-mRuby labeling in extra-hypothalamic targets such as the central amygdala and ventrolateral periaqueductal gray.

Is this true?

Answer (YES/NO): NO